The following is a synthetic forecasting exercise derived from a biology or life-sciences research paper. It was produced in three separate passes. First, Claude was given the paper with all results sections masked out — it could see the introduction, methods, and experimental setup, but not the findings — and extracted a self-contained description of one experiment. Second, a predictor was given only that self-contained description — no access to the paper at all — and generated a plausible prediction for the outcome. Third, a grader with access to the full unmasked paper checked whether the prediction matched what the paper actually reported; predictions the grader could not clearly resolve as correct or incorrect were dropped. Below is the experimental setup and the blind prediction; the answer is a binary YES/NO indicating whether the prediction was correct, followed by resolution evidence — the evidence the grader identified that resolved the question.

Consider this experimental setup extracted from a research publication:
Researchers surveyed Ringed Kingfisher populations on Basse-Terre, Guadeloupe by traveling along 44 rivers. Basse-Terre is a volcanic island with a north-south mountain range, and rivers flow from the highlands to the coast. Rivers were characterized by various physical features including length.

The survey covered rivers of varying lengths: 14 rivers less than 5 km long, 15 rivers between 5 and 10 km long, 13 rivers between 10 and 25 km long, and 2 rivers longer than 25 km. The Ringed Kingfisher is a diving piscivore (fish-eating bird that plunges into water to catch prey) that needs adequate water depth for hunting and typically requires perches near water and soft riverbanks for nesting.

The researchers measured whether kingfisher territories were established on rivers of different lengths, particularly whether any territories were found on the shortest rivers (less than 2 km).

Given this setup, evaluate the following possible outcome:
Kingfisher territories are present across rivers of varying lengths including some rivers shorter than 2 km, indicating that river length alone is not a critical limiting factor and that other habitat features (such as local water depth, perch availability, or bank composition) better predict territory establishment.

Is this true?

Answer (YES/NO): NO